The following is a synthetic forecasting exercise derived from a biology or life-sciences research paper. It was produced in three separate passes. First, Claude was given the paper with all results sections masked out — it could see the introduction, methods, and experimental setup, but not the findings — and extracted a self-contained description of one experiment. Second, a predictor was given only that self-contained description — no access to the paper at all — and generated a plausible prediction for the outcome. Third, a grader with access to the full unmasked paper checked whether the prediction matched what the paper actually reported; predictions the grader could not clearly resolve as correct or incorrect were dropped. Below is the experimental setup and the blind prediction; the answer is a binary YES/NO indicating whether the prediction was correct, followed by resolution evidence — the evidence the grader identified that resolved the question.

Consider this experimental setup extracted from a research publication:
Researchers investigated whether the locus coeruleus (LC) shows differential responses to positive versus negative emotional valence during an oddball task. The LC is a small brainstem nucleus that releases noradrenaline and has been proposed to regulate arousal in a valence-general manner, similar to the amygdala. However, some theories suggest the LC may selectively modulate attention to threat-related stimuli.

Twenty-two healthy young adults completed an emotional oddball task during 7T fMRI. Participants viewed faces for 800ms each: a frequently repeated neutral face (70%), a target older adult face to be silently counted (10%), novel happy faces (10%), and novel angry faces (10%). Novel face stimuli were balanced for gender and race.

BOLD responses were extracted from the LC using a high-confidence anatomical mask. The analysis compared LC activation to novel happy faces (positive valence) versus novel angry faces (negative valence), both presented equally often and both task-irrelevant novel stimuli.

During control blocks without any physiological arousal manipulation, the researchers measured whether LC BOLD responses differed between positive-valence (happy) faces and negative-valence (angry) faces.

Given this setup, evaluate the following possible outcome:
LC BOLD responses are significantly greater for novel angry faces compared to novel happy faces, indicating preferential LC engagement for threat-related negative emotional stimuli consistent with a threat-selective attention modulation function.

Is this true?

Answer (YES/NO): NO